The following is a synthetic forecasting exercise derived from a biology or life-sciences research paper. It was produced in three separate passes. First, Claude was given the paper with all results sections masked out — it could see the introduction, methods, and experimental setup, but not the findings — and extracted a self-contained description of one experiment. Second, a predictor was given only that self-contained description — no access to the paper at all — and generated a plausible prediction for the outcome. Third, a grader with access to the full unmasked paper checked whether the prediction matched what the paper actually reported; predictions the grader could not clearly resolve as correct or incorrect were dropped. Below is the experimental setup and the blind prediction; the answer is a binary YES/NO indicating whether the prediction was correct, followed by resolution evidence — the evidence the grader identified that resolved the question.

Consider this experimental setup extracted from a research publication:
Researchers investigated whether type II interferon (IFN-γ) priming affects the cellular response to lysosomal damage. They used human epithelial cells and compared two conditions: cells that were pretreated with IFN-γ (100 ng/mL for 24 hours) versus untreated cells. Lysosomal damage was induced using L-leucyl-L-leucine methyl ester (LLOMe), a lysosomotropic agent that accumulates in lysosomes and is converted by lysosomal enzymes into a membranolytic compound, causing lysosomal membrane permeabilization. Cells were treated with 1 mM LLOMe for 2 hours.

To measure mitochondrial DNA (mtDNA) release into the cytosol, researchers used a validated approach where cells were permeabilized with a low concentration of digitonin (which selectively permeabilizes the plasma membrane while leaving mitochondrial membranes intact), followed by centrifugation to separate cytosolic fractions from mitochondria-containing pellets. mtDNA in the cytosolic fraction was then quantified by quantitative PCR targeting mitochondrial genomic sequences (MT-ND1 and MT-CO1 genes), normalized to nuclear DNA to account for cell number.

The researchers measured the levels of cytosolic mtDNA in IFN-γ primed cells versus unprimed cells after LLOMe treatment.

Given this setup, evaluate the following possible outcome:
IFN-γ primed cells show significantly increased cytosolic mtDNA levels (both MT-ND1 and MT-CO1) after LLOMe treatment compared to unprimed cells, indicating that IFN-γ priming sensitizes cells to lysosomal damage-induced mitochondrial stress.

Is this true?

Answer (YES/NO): YES